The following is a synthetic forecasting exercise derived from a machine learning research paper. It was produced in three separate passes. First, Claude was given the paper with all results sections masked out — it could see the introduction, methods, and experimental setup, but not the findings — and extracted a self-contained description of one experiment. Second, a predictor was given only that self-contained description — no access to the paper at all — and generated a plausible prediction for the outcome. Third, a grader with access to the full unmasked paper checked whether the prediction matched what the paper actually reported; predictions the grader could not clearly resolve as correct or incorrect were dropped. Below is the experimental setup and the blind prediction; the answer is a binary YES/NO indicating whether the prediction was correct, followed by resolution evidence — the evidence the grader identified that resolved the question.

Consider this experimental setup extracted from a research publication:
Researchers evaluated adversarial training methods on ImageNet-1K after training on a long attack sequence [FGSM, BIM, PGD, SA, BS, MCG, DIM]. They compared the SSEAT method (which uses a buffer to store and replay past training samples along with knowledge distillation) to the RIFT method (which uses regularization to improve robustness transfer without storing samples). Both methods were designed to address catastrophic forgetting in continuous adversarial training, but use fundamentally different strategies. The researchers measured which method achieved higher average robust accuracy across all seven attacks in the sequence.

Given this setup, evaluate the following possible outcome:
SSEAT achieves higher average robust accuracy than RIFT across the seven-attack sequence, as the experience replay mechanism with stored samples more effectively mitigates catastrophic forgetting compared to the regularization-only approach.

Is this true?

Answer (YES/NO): YES